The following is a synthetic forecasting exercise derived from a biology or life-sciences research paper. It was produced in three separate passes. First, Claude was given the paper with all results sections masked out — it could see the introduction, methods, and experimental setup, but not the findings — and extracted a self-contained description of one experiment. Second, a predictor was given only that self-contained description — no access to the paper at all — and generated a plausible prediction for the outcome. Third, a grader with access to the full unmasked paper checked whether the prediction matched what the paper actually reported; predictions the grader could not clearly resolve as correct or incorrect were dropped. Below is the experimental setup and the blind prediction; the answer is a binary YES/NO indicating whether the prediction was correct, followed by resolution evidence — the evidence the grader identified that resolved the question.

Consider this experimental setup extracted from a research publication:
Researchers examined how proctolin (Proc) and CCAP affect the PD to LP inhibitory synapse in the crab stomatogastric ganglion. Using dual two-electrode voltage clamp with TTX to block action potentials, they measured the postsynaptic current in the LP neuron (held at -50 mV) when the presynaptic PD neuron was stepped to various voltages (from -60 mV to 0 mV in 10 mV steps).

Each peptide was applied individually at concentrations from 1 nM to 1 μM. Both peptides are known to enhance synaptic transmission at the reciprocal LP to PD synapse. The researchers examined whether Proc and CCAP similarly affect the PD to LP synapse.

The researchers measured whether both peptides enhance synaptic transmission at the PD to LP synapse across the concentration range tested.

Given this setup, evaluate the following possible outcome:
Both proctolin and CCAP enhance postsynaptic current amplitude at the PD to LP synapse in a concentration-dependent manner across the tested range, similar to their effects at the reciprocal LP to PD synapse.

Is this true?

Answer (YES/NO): NO